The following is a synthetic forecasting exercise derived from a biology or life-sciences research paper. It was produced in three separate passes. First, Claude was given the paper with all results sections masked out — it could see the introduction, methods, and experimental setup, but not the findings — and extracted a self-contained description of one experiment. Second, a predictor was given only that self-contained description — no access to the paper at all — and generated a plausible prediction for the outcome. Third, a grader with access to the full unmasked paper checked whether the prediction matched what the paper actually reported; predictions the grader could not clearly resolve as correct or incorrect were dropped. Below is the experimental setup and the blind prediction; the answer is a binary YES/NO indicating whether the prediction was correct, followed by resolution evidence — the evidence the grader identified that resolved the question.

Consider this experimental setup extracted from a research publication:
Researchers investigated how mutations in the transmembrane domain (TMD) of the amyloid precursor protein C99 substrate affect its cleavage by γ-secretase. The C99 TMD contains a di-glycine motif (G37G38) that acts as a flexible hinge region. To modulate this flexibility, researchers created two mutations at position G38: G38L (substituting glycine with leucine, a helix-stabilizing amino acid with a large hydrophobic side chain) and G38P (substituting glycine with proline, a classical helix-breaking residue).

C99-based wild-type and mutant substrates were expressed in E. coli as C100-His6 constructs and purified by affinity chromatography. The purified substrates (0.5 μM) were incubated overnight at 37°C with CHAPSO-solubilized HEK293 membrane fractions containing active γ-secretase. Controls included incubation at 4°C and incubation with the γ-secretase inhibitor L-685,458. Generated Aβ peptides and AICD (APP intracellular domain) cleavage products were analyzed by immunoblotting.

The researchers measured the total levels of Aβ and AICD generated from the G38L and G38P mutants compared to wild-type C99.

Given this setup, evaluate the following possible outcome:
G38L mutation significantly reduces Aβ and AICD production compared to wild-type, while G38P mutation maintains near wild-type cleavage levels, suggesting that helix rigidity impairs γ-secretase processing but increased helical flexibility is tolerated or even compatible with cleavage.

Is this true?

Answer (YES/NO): NO